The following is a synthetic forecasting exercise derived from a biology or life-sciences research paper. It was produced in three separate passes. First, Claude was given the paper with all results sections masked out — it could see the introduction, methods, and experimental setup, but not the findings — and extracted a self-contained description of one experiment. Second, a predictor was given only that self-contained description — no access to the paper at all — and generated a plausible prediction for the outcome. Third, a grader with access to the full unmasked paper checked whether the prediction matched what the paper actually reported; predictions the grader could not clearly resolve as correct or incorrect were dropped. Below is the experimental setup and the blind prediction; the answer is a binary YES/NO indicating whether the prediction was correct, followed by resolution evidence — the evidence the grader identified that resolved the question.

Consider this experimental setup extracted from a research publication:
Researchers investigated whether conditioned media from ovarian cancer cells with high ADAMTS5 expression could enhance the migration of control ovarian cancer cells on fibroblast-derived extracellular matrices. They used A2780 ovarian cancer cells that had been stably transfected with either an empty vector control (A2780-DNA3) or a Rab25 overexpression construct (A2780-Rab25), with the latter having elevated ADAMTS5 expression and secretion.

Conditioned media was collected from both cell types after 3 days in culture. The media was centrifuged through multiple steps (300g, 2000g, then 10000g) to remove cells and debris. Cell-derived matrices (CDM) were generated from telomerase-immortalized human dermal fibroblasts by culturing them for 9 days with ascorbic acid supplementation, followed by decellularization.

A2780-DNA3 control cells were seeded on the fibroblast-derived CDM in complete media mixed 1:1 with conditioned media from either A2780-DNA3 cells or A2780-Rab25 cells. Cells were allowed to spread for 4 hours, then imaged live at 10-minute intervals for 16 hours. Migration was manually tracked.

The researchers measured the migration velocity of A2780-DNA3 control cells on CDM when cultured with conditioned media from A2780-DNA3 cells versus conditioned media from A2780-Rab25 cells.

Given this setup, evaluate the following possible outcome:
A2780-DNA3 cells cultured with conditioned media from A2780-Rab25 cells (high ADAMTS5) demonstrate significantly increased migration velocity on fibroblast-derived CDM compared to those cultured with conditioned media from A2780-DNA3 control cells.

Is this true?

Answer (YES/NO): NO